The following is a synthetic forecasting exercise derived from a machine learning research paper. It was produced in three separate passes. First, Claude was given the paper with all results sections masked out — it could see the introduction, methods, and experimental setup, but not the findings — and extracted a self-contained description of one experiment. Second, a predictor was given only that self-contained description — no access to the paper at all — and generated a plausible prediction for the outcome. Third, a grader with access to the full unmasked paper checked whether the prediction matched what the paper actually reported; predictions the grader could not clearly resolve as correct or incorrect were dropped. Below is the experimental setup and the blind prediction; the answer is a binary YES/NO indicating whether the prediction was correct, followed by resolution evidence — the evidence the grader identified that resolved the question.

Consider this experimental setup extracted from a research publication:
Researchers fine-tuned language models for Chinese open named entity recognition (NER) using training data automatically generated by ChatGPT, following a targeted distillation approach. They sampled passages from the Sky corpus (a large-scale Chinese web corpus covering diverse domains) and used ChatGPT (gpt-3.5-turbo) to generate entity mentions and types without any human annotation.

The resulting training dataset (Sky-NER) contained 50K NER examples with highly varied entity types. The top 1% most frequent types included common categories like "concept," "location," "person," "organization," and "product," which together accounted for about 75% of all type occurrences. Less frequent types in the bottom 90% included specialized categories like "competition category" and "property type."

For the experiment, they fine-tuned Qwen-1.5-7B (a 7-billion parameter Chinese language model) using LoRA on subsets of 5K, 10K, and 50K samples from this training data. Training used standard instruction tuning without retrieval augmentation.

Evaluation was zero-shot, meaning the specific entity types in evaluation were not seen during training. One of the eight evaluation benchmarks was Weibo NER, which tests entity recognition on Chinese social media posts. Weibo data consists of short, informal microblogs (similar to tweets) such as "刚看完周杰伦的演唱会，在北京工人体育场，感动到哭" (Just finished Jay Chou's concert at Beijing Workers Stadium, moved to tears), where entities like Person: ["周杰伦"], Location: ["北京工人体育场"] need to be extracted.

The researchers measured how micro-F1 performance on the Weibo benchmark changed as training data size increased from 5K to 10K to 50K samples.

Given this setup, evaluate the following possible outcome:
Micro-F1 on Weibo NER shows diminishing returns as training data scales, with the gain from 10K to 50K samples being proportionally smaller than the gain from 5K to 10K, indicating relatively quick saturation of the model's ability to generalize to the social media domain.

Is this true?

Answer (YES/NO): NO